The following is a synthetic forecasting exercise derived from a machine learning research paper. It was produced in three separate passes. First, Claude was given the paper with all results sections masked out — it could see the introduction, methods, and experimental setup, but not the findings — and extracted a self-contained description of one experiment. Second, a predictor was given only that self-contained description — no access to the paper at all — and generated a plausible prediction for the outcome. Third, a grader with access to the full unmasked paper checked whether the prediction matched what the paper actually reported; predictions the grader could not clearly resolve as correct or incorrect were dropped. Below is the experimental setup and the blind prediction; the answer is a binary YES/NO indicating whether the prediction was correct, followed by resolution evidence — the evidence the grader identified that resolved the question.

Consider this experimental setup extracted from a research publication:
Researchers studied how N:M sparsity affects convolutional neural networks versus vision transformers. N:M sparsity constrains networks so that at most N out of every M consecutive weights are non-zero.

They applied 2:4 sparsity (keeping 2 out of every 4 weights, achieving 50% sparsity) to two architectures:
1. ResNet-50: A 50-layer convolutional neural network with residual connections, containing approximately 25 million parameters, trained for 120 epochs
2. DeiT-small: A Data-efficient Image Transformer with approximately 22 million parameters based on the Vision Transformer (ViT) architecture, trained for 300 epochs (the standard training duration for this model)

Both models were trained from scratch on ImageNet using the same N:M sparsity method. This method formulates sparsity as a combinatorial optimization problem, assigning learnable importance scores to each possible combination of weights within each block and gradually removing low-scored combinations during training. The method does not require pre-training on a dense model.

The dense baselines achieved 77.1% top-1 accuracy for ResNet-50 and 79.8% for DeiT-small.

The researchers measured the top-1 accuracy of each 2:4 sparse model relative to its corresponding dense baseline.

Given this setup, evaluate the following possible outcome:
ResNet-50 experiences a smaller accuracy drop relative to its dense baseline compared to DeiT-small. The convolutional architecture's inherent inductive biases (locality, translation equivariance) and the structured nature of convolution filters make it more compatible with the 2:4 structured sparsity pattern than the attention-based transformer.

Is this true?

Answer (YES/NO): NO